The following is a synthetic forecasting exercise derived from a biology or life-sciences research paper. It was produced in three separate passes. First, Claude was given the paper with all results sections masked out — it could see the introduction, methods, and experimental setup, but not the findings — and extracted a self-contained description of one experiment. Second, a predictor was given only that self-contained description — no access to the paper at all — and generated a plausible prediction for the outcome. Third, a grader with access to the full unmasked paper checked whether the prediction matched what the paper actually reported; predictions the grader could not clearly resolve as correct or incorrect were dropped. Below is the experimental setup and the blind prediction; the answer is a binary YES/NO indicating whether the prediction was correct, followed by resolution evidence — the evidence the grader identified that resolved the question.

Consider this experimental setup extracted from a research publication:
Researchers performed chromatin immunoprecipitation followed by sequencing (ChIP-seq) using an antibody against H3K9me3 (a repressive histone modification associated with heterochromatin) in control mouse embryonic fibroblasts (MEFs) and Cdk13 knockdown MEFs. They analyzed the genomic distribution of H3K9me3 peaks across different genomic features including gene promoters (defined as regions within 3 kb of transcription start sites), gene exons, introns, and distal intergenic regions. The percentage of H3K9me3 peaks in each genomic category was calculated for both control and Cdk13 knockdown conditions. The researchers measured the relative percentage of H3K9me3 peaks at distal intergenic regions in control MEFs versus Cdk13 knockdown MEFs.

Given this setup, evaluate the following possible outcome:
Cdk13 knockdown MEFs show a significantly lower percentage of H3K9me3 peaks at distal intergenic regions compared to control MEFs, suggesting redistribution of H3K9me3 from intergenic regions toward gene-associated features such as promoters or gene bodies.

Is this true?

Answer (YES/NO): YES